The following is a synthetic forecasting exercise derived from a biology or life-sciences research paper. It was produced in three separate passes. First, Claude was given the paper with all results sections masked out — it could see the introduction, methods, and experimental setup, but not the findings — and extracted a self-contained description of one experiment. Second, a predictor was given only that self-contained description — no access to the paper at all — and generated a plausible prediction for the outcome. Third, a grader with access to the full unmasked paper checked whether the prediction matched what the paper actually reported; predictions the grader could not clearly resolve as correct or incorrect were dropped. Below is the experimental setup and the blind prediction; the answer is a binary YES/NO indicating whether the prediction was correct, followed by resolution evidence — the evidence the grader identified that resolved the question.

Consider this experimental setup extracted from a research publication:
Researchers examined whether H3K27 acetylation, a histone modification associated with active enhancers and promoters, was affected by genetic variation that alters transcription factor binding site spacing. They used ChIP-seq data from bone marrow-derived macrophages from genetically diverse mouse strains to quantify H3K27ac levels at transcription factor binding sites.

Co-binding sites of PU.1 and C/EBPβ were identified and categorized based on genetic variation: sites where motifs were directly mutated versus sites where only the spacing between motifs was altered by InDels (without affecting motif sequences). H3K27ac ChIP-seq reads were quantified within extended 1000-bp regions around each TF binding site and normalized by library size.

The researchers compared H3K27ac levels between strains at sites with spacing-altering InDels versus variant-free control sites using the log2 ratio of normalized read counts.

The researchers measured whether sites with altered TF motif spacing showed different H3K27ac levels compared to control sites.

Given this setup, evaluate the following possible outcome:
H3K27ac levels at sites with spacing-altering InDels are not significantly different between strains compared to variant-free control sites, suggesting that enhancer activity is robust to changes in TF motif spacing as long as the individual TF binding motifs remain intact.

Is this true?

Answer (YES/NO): YES